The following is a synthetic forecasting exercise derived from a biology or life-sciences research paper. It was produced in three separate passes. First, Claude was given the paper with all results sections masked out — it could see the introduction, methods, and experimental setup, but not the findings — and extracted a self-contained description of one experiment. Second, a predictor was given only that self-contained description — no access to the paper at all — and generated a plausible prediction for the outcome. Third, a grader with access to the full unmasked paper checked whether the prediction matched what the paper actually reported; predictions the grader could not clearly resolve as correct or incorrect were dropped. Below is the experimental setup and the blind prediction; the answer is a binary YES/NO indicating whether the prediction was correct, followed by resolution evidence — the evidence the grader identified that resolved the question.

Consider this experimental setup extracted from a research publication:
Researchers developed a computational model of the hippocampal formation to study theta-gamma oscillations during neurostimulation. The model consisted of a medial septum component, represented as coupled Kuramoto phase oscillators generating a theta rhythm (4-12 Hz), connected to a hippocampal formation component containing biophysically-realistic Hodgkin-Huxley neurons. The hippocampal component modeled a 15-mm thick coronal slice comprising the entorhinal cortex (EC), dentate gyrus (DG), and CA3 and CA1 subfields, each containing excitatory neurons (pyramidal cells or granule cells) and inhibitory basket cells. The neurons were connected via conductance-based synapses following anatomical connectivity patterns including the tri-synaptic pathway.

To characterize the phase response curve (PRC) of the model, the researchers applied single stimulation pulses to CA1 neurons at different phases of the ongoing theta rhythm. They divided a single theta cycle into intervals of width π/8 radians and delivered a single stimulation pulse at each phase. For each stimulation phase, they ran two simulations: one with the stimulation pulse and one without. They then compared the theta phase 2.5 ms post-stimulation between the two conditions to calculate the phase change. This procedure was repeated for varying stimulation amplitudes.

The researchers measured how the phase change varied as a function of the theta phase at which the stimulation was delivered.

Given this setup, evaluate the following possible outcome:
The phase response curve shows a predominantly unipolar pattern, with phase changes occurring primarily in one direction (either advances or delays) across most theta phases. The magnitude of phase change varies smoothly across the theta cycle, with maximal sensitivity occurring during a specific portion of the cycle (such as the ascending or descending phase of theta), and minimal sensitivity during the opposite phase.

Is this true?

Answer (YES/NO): NO